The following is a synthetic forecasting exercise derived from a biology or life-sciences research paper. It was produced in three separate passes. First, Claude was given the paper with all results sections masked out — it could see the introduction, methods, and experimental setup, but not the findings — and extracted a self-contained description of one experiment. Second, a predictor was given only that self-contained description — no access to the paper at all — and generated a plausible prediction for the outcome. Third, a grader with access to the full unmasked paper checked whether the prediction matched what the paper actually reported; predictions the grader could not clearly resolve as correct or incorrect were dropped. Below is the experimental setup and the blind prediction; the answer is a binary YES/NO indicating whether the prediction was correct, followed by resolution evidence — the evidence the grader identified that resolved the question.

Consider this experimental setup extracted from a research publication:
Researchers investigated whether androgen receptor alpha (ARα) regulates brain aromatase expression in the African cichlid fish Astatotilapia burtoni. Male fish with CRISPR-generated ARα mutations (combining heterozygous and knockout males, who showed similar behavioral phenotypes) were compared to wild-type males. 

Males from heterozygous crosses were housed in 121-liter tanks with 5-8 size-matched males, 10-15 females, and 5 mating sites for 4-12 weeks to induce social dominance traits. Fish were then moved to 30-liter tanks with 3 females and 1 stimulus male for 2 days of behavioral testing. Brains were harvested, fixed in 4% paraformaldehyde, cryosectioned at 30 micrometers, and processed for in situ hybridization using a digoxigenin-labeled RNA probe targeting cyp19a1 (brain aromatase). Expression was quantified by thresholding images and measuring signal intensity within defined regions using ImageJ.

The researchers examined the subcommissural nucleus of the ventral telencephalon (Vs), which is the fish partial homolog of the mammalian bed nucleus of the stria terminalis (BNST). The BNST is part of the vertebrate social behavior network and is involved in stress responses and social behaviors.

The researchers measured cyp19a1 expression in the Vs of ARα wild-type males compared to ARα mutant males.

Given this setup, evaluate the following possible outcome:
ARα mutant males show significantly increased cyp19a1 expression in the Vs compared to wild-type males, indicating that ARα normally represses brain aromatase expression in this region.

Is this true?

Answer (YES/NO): NO